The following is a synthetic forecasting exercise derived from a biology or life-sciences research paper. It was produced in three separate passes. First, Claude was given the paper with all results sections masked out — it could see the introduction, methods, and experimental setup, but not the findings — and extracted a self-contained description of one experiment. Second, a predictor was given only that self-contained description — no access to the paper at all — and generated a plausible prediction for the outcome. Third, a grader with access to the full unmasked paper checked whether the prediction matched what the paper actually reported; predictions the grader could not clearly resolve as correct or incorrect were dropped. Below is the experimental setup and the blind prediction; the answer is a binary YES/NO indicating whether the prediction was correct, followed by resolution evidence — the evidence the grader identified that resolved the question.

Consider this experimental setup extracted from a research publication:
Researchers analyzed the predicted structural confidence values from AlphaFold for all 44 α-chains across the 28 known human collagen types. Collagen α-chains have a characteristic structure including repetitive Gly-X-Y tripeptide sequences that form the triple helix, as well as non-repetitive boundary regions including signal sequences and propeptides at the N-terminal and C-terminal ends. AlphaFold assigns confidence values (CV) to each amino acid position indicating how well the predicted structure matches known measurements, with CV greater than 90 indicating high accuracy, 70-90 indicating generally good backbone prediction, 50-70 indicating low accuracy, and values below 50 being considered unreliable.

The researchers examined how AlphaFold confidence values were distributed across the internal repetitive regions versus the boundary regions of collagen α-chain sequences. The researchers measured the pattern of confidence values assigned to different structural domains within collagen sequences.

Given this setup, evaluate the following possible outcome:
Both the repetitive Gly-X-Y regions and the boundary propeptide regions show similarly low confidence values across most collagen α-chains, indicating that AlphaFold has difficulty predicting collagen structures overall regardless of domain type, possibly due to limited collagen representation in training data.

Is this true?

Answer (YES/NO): NO